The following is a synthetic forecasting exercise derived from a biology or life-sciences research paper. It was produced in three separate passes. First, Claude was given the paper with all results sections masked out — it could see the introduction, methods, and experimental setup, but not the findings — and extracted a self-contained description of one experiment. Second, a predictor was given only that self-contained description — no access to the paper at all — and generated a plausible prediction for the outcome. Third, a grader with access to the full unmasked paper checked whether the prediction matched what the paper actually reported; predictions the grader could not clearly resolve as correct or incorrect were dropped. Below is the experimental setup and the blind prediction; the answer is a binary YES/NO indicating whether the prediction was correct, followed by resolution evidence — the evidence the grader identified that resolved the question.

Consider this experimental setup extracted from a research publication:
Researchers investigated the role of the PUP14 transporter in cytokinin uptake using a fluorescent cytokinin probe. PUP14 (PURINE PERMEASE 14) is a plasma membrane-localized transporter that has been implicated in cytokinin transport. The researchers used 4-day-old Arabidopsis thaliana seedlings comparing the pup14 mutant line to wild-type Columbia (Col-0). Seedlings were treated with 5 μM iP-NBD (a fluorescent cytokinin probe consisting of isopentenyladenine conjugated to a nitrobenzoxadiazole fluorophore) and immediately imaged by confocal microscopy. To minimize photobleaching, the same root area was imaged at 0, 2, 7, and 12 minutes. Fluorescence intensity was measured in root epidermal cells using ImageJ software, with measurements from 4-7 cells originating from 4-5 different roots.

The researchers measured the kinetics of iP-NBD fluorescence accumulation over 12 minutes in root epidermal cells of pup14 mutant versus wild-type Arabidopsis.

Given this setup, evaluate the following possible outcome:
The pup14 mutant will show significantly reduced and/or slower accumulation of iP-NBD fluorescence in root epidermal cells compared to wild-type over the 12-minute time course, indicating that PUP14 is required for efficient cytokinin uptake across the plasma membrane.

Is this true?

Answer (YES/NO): YES